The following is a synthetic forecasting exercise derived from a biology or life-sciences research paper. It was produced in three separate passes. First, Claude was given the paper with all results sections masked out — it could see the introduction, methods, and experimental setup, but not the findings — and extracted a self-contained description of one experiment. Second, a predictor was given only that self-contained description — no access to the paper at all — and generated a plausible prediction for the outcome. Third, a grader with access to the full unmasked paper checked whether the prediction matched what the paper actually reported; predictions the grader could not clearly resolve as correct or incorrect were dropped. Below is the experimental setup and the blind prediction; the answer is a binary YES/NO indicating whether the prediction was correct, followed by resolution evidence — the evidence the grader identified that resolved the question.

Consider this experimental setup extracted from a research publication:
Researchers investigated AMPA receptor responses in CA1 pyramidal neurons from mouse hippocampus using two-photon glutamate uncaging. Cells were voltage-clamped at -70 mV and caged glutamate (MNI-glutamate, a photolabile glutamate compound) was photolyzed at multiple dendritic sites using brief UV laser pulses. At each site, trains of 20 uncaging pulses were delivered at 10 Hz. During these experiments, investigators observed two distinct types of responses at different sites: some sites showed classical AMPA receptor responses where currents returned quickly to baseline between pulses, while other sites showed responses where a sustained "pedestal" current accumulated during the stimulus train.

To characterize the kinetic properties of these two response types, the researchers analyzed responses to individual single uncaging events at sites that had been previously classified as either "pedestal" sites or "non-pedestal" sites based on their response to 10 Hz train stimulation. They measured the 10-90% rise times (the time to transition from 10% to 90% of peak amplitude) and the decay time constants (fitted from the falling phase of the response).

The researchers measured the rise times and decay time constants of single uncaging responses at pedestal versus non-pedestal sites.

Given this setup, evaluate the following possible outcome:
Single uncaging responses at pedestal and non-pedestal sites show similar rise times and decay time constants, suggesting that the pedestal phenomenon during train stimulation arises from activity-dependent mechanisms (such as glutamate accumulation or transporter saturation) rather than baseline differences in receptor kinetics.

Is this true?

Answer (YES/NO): NO